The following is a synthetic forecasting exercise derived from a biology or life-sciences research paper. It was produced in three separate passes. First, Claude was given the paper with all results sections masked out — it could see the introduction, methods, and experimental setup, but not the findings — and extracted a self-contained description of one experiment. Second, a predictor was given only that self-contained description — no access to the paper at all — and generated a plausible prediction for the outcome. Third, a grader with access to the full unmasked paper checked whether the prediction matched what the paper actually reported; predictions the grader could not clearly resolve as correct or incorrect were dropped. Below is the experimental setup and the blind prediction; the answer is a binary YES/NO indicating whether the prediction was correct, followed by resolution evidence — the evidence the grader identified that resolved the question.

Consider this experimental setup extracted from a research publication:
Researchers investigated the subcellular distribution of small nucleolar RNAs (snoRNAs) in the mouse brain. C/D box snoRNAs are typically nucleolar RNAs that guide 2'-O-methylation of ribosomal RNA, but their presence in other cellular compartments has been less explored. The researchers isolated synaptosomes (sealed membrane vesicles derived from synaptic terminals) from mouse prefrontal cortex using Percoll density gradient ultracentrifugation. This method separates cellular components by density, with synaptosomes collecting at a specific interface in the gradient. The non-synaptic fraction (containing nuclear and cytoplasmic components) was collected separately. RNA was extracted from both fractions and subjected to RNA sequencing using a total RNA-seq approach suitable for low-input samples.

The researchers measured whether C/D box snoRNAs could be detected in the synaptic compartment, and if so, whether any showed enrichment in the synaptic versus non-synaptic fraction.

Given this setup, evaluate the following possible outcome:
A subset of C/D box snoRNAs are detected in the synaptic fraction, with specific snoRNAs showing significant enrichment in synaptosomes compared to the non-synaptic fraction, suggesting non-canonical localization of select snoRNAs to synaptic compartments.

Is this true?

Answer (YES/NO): NO